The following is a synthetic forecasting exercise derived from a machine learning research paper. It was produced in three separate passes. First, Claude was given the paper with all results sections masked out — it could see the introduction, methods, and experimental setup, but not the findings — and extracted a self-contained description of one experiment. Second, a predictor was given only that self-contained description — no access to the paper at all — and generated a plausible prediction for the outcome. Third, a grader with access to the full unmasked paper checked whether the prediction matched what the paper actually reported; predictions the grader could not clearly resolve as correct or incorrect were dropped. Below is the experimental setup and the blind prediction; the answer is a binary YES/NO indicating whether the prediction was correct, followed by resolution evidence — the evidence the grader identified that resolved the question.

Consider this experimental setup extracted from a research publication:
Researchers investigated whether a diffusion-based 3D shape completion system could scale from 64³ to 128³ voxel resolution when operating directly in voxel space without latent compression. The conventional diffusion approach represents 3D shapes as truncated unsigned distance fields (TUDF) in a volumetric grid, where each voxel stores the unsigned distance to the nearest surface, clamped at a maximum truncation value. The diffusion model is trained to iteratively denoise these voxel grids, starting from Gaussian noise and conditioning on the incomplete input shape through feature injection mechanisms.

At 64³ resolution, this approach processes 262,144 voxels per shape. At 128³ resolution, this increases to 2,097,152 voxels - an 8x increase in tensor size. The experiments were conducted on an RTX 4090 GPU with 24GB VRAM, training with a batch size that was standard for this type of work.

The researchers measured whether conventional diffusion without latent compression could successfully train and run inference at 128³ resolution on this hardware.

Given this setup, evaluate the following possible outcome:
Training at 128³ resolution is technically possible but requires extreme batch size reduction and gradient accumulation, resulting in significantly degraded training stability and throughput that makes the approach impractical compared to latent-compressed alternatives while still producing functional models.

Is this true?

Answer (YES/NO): NO